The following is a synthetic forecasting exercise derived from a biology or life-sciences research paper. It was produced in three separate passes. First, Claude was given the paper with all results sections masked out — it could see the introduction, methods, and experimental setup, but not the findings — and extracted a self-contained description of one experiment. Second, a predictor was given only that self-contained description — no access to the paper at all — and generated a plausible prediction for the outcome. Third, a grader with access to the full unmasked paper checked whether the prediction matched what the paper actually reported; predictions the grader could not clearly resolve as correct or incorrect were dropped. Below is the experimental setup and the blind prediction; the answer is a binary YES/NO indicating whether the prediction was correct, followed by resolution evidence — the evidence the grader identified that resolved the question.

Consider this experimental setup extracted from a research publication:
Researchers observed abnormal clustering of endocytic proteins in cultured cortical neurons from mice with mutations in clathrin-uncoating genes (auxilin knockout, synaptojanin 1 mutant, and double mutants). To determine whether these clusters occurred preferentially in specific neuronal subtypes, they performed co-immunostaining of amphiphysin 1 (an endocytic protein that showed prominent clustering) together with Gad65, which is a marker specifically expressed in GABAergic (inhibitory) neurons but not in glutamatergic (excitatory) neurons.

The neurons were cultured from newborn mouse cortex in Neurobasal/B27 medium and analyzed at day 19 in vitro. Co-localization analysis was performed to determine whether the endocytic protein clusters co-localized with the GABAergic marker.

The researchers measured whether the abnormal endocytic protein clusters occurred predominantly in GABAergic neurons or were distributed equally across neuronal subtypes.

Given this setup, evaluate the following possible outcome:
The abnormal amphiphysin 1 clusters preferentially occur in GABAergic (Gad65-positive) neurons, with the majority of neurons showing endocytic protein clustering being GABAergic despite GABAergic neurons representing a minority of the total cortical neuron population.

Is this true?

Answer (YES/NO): YES